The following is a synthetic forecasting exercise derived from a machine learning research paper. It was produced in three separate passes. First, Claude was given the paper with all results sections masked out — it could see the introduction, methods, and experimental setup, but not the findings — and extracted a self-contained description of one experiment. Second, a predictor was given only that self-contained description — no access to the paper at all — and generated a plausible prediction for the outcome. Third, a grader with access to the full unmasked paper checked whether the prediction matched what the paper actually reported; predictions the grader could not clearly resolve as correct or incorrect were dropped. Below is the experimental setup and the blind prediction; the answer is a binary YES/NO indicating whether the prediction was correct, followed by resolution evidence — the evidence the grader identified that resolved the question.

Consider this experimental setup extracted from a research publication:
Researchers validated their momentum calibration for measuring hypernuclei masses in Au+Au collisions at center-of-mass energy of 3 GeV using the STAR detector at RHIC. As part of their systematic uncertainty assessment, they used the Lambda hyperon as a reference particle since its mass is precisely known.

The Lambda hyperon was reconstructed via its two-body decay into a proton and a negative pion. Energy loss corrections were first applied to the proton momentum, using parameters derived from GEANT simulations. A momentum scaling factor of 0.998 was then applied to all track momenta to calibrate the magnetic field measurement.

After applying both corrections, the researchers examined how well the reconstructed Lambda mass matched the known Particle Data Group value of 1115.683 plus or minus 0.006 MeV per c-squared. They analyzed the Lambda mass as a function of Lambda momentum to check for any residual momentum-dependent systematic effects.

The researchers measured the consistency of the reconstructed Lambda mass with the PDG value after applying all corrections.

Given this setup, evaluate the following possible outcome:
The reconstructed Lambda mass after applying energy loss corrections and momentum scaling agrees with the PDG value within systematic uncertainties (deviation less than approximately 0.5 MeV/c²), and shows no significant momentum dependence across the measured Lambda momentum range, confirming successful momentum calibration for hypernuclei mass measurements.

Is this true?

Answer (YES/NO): NO